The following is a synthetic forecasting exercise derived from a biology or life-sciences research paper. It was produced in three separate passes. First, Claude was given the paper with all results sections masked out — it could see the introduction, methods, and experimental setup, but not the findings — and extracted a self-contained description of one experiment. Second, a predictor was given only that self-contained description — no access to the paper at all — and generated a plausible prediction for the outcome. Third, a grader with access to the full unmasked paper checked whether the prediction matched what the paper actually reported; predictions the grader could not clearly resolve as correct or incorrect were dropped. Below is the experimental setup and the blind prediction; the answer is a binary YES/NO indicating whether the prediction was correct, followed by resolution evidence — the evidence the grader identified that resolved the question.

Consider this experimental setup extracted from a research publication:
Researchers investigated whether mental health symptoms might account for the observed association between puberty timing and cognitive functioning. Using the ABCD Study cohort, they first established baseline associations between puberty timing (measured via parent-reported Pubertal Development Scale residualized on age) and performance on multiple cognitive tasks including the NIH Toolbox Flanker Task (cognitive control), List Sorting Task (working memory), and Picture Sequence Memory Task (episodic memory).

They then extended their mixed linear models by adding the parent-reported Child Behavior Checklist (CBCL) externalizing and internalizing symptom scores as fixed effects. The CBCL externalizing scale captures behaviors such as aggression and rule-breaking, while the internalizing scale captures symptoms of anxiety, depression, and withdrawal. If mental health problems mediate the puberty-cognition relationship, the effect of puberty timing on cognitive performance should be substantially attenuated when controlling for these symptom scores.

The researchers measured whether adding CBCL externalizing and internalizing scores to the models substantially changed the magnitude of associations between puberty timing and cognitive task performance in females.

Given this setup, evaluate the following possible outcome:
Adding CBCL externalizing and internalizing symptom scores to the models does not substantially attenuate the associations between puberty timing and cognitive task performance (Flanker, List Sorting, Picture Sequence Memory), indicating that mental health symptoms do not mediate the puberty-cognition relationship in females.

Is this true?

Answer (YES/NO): YES